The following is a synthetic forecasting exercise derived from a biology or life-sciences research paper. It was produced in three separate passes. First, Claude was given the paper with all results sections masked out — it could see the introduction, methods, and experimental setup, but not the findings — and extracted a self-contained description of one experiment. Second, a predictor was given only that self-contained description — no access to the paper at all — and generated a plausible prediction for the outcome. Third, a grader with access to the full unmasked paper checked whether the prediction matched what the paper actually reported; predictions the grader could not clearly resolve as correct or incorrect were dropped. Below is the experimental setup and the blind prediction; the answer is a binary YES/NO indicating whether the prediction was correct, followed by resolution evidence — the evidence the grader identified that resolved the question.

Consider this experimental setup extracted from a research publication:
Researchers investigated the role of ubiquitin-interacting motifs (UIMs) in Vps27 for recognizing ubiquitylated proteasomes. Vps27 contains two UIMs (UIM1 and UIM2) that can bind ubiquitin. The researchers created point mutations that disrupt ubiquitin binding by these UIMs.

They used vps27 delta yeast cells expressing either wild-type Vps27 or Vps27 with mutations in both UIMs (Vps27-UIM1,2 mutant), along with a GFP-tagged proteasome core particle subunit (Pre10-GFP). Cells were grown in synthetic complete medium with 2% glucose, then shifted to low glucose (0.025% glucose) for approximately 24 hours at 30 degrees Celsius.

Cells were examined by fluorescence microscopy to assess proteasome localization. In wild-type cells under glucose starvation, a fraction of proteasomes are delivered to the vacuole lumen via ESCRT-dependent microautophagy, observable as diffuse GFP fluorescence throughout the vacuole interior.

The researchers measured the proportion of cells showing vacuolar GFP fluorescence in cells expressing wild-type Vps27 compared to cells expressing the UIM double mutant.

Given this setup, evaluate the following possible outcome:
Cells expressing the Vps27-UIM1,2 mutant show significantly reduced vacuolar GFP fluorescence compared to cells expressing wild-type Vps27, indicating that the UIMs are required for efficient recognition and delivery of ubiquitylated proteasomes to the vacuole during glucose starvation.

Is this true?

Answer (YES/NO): NO